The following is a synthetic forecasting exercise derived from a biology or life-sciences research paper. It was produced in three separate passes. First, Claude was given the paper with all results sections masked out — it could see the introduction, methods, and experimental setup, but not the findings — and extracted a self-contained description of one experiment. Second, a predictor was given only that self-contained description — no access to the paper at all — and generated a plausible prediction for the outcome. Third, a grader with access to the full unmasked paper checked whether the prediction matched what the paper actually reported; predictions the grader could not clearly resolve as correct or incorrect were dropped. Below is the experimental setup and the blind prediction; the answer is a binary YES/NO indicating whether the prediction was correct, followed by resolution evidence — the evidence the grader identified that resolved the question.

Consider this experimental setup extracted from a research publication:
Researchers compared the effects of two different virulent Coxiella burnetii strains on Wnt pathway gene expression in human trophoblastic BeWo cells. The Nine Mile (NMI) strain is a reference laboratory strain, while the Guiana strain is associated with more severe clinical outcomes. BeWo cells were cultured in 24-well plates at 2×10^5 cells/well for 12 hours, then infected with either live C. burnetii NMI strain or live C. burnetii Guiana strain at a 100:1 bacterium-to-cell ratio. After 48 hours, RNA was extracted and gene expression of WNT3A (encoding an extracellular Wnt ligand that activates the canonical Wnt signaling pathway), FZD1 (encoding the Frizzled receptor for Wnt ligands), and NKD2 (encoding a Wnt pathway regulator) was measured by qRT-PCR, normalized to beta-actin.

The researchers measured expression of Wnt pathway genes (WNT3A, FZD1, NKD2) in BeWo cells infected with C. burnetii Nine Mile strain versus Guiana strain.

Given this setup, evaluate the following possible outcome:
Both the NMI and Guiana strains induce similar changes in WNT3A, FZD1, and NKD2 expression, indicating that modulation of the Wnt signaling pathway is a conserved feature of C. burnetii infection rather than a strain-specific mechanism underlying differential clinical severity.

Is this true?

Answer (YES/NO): NO